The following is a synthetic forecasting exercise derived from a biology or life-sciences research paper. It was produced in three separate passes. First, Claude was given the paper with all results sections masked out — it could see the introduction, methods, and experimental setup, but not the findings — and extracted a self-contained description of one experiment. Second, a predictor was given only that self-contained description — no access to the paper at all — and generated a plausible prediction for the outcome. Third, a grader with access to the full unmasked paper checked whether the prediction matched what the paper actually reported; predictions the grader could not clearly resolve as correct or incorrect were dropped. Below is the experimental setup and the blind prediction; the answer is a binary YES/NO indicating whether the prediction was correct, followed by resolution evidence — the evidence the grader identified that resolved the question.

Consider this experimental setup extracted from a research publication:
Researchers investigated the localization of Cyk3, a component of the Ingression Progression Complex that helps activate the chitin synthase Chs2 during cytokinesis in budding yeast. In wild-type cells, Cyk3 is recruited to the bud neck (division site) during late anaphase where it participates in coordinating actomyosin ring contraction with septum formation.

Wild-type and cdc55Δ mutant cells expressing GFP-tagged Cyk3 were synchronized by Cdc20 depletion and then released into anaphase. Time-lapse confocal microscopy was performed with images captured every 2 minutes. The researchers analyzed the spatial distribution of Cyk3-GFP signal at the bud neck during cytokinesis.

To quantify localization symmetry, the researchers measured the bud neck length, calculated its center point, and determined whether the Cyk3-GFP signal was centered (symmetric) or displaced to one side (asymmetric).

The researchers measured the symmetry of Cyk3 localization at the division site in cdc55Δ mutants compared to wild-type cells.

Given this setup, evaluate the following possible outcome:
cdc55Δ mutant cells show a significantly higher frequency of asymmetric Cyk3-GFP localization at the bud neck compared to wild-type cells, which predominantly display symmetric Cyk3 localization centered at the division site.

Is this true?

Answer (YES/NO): YES